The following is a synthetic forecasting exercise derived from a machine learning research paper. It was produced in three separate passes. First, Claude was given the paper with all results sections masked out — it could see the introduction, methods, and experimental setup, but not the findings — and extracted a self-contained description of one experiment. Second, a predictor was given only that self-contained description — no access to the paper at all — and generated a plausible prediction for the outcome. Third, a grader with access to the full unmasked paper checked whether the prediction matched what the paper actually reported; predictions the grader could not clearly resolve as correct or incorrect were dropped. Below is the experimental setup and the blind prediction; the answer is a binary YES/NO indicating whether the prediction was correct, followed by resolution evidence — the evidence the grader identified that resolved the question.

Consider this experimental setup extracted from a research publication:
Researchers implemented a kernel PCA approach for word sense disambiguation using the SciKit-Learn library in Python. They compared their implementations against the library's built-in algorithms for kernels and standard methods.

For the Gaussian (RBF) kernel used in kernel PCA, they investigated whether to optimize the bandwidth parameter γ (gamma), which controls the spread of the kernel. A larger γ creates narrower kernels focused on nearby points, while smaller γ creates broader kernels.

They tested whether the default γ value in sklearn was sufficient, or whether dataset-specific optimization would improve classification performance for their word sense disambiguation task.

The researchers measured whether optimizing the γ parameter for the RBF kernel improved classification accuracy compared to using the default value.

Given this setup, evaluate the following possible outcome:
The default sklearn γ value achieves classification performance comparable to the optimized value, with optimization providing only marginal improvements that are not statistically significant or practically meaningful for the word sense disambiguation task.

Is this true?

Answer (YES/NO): YES